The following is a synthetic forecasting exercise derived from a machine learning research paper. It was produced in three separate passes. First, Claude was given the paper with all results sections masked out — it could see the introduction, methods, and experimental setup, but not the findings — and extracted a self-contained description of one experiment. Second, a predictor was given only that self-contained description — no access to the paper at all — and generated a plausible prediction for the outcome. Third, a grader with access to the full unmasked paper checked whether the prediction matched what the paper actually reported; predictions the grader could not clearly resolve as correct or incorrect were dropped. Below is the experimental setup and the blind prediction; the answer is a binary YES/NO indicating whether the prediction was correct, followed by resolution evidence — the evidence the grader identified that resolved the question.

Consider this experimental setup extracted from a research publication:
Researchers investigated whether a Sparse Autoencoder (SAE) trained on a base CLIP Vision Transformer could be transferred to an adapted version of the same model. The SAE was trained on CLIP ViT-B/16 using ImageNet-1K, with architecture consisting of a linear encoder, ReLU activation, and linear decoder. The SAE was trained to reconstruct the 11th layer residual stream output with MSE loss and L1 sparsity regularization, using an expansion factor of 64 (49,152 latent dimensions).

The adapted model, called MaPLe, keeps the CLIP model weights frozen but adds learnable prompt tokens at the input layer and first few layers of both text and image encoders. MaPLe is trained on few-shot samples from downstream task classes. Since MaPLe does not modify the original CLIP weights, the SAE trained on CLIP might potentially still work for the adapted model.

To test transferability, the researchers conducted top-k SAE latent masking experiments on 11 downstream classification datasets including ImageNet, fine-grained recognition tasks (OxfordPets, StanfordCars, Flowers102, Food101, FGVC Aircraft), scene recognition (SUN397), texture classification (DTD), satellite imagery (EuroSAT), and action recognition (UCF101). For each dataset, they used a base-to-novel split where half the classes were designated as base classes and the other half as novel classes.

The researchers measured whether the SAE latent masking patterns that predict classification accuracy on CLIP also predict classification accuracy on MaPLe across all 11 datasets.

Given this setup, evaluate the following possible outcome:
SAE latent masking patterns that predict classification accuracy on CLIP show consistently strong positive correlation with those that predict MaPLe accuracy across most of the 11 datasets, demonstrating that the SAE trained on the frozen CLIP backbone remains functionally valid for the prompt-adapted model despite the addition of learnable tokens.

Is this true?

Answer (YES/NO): YES